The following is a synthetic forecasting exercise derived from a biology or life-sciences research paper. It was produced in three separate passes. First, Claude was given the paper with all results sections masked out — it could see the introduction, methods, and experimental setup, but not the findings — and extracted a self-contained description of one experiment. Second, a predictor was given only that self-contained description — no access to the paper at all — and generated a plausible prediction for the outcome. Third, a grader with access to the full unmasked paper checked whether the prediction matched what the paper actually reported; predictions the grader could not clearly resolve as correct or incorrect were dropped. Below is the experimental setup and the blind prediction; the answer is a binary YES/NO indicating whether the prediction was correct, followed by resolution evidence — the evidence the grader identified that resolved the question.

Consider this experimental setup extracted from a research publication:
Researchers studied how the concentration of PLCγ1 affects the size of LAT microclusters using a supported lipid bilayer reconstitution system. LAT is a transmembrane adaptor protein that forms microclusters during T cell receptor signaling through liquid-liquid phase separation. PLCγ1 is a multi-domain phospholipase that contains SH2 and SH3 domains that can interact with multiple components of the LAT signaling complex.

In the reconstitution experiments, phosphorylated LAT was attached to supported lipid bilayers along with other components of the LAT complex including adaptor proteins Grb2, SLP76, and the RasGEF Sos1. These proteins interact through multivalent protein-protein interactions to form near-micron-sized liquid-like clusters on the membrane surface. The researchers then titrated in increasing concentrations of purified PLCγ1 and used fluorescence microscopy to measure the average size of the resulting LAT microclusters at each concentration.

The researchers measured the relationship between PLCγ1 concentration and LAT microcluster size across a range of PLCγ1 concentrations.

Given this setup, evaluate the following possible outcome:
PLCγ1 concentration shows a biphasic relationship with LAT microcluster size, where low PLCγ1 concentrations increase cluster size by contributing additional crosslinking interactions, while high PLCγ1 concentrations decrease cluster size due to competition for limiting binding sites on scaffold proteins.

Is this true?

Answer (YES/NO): YES